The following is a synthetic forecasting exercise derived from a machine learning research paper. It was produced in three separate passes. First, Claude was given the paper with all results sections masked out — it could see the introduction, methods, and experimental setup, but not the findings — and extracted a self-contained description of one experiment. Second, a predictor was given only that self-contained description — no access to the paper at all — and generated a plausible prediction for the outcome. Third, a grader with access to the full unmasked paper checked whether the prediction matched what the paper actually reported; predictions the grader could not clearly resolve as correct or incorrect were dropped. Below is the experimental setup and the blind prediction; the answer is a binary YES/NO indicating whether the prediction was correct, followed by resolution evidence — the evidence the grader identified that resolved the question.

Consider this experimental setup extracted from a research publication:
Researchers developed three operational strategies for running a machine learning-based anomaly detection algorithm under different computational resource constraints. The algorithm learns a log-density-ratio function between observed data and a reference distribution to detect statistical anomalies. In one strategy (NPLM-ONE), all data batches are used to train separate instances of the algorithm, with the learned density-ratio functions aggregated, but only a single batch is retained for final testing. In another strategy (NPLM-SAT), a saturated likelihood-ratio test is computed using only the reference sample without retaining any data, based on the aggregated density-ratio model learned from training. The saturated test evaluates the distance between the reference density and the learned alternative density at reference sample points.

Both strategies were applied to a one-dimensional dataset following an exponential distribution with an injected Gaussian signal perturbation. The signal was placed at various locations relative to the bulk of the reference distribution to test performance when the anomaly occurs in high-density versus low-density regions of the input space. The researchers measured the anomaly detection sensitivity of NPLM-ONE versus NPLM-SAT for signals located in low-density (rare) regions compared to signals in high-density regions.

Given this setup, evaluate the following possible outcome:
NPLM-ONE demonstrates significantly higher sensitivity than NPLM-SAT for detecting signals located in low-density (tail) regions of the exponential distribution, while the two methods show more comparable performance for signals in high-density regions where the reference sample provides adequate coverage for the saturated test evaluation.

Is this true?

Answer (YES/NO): YES